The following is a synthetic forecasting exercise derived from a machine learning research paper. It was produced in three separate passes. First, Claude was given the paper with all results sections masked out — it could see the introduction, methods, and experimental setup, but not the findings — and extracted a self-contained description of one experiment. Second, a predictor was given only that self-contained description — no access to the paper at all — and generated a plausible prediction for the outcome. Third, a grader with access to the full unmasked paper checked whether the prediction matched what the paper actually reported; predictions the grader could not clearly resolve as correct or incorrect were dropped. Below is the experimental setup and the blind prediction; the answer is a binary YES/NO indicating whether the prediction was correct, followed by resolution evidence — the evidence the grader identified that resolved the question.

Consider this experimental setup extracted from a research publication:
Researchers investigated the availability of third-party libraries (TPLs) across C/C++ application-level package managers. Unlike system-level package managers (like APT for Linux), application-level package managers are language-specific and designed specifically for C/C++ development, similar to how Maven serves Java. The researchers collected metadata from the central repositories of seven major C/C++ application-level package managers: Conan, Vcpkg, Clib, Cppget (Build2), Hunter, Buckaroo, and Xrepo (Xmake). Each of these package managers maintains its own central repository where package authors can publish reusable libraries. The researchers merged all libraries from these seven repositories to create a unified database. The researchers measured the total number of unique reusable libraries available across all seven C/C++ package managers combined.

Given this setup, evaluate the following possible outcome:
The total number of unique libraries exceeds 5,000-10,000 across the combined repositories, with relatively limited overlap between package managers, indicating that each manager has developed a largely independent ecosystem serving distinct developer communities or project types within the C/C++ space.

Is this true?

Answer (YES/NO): NO